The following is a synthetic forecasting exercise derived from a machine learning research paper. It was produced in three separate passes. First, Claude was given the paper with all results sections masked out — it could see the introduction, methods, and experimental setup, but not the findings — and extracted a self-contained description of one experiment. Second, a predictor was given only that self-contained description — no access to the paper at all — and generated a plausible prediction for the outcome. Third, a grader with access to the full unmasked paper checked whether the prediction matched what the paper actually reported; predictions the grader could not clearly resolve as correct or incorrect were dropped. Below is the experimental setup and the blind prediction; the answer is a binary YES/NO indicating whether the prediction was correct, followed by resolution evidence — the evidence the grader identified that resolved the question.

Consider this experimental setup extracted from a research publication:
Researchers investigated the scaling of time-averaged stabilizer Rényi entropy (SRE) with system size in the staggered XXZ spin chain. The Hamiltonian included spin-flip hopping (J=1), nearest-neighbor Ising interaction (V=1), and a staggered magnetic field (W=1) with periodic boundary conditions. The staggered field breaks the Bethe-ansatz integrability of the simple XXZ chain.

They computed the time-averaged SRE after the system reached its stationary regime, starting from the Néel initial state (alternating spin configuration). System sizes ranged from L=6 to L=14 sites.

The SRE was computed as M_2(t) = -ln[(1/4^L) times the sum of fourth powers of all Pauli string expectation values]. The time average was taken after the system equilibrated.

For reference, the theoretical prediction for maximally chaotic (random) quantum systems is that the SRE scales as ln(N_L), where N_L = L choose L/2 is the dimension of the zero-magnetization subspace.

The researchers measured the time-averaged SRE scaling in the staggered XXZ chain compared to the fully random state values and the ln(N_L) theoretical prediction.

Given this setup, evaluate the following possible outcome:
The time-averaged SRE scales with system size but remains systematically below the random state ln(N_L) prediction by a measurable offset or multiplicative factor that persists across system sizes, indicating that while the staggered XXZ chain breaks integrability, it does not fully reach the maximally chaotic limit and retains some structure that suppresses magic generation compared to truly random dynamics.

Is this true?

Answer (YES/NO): YES